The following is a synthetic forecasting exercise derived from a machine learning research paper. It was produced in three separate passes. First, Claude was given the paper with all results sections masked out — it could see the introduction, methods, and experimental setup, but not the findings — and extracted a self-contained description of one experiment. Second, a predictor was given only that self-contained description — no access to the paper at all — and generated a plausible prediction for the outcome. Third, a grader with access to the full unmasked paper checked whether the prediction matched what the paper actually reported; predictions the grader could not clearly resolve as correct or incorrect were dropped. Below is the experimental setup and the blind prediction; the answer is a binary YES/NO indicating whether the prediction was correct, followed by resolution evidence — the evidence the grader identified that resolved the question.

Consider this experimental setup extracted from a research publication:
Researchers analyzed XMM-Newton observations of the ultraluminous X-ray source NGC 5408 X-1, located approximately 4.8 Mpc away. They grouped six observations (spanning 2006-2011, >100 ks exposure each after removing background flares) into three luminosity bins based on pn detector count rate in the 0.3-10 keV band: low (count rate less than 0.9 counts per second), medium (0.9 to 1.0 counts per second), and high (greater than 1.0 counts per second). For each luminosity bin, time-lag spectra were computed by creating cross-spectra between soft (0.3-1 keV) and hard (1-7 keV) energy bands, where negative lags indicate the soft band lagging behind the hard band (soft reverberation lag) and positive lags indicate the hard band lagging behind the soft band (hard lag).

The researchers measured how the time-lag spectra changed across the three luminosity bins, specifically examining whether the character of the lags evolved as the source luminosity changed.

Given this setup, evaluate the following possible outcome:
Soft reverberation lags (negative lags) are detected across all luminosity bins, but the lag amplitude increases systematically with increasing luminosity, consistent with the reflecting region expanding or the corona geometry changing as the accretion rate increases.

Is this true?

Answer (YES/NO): NO